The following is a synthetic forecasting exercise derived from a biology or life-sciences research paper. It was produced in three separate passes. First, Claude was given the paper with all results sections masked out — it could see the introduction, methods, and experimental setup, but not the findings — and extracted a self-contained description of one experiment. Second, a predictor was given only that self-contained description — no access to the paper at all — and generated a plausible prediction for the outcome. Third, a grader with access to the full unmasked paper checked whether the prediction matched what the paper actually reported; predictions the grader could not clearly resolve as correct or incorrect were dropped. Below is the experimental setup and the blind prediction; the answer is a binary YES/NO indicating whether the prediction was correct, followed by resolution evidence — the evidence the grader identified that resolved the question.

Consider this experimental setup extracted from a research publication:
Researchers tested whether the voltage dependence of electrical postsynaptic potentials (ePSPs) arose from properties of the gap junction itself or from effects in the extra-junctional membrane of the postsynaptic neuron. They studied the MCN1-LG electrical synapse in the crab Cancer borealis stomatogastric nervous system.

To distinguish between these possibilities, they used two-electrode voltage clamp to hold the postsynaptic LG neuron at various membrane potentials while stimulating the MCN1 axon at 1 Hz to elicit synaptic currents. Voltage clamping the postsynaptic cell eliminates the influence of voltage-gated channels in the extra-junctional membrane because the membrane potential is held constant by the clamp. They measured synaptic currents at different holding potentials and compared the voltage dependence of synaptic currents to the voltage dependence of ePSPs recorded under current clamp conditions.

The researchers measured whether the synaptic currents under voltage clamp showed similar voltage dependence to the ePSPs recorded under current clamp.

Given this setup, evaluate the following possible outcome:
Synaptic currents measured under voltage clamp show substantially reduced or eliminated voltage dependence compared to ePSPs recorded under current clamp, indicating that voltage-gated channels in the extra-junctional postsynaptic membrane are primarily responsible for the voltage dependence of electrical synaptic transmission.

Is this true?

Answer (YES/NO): NO